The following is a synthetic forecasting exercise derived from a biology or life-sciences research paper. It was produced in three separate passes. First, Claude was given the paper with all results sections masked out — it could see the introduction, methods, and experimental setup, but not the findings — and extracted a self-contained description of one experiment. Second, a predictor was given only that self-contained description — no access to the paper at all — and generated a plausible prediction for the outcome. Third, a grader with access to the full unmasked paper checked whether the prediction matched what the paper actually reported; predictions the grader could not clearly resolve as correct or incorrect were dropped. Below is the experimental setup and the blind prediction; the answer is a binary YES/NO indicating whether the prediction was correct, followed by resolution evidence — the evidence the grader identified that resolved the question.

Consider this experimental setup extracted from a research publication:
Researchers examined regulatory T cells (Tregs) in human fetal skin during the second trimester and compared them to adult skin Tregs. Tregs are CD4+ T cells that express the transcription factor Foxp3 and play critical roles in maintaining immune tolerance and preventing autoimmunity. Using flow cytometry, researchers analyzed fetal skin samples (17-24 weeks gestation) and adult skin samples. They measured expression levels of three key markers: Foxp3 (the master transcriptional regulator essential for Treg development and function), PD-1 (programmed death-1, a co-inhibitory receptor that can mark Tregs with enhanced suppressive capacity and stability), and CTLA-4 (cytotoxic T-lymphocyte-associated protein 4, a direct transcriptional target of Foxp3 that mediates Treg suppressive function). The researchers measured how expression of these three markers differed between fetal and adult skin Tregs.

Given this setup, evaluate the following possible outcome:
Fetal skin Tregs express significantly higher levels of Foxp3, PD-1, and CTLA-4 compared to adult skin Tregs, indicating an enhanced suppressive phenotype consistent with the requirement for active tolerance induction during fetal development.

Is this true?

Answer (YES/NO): NO